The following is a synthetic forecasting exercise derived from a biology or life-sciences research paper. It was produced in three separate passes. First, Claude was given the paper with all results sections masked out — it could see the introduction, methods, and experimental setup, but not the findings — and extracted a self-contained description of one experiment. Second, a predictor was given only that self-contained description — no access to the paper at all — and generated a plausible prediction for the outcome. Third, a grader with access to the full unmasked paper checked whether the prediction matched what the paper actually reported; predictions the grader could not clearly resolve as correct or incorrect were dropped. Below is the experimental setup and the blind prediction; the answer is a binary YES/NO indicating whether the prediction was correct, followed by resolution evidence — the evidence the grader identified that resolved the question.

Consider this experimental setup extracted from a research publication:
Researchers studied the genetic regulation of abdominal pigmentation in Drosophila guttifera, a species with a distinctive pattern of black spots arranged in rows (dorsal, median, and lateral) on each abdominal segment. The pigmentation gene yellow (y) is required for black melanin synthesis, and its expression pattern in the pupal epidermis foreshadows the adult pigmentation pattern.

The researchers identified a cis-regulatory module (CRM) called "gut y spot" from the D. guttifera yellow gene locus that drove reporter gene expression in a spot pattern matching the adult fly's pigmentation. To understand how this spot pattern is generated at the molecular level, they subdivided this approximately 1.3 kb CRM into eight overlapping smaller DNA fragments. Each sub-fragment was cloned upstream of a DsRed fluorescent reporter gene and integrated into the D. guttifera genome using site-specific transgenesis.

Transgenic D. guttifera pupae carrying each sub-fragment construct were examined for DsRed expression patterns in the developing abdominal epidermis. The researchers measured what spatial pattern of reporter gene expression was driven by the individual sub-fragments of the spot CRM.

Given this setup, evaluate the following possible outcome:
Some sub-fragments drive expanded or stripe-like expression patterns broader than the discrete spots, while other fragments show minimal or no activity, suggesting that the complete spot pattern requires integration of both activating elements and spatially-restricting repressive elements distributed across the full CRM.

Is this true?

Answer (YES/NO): YES